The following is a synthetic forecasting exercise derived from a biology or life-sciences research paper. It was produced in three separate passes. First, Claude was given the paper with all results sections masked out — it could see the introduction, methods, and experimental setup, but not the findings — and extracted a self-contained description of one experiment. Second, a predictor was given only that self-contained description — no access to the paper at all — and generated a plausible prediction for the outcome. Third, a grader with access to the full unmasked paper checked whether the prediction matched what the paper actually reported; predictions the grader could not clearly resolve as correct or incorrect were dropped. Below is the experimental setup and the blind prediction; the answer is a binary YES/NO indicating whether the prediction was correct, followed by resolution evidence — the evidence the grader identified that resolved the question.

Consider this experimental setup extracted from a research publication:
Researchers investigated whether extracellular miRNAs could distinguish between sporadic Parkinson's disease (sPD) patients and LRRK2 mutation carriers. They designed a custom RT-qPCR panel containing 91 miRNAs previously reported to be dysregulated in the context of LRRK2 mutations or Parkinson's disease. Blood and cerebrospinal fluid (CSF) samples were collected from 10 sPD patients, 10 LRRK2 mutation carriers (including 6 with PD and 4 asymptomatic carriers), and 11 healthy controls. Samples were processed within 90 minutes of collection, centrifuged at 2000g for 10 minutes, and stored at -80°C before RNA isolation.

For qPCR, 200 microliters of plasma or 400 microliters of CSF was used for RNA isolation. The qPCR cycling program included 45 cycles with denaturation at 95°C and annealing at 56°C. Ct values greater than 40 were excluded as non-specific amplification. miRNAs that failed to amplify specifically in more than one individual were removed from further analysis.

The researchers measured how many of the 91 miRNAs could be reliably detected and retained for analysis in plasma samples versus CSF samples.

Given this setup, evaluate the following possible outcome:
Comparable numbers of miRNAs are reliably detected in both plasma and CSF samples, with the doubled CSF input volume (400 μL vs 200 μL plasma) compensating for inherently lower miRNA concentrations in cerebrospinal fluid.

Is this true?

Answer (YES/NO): NO